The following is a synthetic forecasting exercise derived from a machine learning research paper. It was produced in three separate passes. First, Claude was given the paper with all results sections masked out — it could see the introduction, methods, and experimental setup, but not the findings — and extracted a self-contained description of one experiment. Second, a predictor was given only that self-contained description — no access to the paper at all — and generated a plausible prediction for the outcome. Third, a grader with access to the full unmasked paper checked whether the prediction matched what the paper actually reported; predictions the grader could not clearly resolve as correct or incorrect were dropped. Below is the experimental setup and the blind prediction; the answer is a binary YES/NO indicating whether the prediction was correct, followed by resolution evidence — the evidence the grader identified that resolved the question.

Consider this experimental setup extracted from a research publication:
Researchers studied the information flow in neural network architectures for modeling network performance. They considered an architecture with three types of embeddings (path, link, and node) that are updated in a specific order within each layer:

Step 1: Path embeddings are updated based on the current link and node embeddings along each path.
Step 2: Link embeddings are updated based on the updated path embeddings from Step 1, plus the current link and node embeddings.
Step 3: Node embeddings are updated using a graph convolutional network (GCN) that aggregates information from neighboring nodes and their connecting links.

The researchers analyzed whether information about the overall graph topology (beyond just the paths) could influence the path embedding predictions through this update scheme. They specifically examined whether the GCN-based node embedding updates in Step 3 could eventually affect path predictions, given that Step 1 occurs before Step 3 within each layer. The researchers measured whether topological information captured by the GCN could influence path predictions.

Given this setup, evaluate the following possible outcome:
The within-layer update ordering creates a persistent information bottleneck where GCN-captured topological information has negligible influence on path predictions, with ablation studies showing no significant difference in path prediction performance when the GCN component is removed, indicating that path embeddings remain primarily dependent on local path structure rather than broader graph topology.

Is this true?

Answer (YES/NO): NO